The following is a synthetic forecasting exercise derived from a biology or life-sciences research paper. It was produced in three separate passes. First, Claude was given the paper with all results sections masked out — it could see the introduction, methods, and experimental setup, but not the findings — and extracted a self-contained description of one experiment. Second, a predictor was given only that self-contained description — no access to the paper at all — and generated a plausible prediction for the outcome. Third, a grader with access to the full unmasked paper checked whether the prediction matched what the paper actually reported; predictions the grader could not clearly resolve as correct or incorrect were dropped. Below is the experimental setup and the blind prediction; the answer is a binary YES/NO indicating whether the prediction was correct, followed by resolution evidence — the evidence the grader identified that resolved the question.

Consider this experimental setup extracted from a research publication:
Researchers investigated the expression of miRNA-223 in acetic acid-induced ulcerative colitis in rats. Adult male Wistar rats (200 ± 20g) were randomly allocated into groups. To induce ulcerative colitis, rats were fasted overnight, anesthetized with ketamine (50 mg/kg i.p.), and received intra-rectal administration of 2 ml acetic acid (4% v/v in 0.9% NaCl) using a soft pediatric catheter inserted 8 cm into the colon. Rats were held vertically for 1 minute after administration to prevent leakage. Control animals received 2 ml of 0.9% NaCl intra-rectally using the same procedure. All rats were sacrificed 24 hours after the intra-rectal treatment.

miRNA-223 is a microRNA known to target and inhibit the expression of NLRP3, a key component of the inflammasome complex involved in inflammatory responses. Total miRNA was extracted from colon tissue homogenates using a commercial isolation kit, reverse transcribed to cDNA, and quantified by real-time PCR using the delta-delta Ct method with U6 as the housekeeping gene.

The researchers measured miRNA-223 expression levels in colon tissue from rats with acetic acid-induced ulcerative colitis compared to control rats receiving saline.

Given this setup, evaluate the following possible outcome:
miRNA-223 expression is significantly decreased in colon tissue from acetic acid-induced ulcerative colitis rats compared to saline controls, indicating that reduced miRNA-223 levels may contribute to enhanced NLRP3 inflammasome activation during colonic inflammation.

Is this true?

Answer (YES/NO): YES